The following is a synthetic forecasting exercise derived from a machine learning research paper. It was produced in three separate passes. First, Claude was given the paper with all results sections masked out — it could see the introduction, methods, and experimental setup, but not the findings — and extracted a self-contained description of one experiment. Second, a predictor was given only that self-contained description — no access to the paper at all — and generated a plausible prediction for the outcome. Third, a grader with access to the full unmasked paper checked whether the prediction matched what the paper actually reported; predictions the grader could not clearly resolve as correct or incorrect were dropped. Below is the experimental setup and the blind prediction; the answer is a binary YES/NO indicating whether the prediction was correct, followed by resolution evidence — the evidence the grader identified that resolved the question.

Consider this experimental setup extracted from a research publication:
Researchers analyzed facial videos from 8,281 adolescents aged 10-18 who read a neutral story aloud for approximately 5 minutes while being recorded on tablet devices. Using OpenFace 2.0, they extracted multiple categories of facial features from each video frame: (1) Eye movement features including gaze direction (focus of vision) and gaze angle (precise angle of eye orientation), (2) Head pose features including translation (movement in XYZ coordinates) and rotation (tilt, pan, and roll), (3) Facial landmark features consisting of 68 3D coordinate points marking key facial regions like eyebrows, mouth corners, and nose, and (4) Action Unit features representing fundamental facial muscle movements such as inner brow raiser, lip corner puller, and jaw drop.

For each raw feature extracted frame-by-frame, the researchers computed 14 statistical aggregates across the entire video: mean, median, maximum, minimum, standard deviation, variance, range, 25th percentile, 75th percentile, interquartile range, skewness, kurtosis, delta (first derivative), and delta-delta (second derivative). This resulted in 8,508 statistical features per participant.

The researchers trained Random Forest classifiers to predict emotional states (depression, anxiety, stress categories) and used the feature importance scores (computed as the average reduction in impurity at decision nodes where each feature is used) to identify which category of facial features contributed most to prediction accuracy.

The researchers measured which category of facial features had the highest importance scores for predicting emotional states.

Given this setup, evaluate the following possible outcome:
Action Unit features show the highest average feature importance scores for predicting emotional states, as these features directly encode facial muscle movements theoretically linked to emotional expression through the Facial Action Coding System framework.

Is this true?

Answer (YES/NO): NO